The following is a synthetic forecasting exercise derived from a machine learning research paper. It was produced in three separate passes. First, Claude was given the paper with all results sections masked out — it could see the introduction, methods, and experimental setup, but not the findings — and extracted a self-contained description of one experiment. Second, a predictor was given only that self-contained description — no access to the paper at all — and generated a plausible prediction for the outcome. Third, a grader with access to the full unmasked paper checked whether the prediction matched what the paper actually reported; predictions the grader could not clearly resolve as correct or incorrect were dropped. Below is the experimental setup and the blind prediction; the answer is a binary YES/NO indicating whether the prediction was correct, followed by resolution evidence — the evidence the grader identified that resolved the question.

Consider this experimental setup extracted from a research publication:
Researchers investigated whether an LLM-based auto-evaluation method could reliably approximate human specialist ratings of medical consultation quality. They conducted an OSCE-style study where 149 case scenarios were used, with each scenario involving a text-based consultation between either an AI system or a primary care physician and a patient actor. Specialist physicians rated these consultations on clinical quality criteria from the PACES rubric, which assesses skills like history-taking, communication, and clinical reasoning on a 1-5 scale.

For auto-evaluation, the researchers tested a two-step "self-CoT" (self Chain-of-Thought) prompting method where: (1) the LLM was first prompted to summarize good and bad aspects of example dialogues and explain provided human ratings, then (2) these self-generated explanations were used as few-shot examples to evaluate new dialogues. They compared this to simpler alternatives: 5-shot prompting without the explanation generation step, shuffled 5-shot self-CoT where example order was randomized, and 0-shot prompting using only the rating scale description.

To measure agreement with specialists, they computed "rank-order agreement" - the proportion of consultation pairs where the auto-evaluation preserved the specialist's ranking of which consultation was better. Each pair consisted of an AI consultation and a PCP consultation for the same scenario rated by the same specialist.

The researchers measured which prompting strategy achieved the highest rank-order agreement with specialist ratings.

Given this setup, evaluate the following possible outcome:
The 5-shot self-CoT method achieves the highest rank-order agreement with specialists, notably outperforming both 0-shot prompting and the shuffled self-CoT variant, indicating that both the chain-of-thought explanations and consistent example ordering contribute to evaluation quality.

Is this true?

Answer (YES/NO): NO